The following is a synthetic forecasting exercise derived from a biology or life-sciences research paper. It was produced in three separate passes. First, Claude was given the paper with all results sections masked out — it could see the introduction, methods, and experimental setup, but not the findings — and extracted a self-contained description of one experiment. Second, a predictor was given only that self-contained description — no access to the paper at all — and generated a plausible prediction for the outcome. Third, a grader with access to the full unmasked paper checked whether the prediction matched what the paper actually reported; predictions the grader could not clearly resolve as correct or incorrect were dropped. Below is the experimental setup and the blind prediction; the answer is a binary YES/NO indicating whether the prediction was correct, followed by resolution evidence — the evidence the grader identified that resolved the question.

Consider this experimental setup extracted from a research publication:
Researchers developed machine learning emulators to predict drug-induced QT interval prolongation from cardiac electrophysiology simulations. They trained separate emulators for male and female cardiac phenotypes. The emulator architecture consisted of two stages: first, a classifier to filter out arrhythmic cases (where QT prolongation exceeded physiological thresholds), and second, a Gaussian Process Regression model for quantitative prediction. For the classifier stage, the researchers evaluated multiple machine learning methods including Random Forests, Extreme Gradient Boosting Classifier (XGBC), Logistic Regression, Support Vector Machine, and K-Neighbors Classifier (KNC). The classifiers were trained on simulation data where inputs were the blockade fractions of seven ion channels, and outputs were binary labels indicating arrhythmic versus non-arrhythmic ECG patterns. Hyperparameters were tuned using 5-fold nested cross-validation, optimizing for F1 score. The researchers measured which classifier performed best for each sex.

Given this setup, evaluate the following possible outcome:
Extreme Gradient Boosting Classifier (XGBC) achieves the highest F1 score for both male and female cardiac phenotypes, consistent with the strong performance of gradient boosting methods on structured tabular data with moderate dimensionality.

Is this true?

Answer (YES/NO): NO